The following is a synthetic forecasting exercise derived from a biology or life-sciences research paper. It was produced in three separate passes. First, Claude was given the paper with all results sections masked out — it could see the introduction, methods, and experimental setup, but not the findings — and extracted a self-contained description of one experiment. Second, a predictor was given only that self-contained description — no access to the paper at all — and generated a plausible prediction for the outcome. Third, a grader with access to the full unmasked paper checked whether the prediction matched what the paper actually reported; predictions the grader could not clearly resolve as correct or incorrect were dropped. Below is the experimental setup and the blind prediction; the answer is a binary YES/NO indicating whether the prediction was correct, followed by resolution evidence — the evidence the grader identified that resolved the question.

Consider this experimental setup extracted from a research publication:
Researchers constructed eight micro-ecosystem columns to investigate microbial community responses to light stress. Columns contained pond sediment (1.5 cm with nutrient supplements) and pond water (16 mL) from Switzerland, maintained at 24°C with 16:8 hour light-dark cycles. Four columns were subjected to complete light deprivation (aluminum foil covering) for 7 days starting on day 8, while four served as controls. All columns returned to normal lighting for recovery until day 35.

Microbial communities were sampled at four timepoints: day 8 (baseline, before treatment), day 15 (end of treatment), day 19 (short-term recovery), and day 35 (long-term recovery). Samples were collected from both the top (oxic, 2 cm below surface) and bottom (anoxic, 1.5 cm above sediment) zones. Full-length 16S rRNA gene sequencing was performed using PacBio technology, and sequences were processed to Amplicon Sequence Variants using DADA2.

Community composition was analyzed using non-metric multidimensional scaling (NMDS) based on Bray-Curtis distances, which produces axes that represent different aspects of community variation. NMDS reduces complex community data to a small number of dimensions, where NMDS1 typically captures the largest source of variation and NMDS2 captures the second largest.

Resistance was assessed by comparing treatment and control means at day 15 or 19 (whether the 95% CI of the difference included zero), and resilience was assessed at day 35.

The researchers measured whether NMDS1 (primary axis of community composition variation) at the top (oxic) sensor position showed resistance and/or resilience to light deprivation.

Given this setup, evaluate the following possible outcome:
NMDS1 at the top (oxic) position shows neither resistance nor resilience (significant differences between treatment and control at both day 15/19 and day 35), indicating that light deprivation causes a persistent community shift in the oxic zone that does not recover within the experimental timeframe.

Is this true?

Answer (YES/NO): NO